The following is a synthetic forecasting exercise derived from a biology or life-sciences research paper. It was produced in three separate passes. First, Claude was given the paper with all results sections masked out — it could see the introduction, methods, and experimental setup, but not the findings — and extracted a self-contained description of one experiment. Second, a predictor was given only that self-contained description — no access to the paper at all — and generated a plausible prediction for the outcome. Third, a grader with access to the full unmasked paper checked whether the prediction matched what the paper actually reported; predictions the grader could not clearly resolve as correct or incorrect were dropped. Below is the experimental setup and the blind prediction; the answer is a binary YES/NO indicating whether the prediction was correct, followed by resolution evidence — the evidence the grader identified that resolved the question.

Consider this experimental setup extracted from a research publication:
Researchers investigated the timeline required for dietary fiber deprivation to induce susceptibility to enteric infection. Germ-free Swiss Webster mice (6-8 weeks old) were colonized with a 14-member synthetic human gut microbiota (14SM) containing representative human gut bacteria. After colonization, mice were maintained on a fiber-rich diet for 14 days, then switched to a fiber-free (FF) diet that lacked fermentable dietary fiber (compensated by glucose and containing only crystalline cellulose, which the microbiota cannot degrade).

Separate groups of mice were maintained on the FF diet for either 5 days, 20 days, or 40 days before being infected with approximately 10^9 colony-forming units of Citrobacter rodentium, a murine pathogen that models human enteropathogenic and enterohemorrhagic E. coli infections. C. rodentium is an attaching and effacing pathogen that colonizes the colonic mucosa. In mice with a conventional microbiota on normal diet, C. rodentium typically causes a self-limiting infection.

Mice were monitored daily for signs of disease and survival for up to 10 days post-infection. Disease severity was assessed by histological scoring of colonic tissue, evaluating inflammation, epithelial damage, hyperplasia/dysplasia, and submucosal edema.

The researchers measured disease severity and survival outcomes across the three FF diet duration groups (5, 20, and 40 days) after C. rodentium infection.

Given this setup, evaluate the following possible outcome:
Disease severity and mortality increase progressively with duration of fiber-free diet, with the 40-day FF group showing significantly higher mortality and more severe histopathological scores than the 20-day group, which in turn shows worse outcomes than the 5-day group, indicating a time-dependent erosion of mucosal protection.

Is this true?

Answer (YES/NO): NO